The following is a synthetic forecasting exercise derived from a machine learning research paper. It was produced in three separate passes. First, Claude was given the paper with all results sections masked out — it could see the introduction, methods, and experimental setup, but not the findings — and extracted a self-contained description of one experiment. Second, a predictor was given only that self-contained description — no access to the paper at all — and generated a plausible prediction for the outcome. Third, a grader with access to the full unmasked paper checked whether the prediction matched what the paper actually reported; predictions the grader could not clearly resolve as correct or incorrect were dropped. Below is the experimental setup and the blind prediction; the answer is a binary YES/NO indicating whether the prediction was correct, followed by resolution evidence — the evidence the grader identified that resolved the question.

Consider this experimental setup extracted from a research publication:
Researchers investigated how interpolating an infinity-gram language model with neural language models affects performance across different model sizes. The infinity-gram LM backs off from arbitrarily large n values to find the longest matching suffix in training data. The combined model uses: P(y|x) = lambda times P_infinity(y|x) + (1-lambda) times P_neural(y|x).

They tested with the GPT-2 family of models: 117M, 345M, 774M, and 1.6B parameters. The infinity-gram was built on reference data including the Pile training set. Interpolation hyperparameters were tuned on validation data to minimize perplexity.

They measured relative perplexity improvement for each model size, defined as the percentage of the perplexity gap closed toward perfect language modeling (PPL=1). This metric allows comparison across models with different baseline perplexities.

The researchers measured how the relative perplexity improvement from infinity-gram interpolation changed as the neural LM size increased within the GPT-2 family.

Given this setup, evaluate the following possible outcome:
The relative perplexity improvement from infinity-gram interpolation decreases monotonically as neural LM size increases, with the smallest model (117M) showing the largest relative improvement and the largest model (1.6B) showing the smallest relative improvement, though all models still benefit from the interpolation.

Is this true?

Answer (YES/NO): YES